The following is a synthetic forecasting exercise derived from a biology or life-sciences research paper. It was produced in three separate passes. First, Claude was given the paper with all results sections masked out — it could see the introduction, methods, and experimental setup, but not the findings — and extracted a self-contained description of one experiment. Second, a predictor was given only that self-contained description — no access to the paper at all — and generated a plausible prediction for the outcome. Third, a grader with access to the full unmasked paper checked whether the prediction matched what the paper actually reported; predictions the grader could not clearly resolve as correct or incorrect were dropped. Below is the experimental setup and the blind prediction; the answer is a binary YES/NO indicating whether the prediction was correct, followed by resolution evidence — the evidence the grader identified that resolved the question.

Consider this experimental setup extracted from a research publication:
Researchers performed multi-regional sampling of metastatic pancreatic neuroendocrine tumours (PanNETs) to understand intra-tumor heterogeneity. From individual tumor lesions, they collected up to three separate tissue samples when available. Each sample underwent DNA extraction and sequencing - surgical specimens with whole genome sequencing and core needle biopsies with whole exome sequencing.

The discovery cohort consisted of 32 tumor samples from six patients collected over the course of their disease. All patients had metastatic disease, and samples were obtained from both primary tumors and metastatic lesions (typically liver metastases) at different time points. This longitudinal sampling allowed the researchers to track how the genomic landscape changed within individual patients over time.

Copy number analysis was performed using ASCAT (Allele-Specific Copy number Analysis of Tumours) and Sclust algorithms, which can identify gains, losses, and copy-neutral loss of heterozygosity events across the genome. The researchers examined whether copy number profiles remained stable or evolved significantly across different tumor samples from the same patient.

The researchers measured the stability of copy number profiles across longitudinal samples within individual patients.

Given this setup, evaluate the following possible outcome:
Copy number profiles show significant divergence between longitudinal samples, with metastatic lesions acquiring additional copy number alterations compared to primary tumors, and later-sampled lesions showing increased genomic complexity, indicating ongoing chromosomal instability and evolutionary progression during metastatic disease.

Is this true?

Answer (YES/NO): NO